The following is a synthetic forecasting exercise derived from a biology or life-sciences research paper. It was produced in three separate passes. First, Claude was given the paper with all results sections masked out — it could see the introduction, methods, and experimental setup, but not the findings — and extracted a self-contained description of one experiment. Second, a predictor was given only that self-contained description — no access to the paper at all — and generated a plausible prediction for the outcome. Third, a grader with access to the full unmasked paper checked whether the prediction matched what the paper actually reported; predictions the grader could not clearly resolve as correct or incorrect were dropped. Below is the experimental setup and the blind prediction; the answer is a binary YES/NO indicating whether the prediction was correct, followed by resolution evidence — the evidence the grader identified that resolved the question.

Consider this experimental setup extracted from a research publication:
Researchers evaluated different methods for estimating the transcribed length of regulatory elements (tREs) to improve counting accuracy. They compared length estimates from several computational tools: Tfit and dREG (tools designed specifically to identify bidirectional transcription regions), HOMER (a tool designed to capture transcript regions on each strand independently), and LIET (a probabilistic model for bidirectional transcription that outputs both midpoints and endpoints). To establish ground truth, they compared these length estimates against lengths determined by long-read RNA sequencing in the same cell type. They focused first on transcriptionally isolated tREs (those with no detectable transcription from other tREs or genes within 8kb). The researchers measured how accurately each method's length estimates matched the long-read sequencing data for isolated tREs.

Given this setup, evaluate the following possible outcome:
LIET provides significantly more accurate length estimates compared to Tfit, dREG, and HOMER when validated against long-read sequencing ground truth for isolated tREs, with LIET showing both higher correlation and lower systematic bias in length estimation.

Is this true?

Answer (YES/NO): NO